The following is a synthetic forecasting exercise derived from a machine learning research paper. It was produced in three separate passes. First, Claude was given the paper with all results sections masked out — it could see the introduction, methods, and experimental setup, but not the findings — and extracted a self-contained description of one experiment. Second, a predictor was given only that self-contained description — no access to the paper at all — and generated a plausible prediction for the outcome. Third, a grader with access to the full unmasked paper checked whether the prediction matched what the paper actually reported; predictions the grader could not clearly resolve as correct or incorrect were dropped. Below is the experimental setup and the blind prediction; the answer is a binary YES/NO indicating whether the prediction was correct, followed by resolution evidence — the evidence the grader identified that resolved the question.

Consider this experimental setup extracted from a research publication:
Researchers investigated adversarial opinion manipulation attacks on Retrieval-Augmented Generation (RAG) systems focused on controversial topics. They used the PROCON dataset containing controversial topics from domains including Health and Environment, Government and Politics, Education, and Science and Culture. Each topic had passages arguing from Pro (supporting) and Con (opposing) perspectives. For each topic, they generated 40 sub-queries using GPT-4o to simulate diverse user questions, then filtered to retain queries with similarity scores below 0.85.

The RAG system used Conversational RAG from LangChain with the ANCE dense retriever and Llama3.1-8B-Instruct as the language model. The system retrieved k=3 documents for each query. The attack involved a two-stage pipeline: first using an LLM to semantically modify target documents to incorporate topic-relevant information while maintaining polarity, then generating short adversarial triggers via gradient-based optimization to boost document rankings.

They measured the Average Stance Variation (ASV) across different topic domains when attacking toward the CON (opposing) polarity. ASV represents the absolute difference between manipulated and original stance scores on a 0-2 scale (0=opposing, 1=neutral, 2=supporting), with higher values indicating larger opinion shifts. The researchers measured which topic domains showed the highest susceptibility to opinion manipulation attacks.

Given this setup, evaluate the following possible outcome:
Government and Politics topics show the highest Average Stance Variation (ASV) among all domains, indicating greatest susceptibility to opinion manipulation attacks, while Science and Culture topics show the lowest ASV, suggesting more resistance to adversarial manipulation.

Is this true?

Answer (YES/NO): NO